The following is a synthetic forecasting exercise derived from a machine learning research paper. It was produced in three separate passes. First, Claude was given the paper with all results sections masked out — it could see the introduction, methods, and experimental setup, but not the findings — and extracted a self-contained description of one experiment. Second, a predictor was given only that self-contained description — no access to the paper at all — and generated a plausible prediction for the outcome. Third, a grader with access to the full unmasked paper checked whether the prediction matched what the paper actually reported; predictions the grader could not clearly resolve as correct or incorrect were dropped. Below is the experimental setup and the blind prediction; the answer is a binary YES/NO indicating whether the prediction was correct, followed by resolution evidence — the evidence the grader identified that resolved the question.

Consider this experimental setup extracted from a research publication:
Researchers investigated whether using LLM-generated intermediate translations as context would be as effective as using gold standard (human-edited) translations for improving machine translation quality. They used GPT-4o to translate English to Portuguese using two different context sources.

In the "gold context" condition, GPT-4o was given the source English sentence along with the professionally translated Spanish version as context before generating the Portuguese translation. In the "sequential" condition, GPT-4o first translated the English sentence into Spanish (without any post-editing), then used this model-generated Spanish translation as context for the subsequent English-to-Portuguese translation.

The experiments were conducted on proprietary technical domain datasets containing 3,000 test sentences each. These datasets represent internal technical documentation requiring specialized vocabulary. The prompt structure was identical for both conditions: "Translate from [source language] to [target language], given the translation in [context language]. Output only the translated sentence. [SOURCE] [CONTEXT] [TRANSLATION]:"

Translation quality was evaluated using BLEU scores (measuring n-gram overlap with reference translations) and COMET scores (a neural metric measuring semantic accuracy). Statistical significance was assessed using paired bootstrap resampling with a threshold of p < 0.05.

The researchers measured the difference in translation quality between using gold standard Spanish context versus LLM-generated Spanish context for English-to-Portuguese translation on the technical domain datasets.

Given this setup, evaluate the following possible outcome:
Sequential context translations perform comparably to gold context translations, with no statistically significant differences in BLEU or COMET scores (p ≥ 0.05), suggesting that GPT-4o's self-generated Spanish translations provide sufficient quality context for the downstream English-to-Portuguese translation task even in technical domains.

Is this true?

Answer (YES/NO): NO